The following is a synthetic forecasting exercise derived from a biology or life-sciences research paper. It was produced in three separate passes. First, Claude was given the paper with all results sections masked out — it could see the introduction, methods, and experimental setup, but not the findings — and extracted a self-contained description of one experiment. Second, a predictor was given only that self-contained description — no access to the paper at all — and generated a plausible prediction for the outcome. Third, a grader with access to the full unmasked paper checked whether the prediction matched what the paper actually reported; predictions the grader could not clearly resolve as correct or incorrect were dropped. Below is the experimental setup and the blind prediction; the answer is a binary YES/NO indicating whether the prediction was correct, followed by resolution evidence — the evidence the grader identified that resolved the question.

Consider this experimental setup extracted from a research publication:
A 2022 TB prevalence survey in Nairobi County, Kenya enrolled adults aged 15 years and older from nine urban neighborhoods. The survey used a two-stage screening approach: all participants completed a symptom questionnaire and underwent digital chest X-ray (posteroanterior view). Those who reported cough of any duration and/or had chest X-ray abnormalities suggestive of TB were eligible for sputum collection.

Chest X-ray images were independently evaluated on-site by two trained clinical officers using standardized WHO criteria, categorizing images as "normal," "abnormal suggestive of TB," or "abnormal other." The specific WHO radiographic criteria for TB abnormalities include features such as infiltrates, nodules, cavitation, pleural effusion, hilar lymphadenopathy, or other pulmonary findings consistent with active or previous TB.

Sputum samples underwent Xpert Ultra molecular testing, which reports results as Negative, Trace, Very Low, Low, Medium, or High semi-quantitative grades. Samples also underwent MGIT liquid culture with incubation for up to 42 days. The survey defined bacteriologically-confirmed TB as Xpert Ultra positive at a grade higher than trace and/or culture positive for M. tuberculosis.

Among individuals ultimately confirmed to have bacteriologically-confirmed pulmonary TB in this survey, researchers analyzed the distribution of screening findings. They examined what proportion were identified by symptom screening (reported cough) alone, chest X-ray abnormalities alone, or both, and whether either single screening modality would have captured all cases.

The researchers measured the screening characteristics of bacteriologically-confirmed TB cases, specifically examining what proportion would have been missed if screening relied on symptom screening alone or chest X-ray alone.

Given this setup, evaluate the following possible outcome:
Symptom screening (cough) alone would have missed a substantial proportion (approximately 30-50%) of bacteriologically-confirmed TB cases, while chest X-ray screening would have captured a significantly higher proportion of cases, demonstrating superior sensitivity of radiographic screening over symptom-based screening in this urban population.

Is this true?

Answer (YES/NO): YES